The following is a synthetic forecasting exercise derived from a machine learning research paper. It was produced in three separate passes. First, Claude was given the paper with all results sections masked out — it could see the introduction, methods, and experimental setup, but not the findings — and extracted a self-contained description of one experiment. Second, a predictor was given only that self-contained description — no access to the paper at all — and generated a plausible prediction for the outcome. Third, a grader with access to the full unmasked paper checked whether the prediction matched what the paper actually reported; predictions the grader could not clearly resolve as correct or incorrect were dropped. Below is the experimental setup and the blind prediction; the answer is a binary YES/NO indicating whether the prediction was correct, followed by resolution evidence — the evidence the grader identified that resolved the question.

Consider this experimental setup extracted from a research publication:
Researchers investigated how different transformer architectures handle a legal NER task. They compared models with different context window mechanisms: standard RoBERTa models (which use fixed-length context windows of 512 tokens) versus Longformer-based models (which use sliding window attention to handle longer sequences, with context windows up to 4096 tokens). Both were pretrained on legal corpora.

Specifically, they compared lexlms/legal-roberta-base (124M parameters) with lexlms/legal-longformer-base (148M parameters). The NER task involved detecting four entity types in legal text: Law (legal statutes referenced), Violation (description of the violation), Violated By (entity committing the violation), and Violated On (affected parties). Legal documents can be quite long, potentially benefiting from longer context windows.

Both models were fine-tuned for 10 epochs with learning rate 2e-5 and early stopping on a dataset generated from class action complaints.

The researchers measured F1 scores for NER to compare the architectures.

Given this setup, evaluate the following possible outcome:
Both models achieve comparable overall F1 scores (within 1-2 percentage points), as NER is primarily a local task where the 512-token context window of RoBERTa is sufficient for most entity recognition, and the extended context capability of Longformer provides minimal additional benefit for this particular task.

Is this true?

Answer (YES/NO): NO